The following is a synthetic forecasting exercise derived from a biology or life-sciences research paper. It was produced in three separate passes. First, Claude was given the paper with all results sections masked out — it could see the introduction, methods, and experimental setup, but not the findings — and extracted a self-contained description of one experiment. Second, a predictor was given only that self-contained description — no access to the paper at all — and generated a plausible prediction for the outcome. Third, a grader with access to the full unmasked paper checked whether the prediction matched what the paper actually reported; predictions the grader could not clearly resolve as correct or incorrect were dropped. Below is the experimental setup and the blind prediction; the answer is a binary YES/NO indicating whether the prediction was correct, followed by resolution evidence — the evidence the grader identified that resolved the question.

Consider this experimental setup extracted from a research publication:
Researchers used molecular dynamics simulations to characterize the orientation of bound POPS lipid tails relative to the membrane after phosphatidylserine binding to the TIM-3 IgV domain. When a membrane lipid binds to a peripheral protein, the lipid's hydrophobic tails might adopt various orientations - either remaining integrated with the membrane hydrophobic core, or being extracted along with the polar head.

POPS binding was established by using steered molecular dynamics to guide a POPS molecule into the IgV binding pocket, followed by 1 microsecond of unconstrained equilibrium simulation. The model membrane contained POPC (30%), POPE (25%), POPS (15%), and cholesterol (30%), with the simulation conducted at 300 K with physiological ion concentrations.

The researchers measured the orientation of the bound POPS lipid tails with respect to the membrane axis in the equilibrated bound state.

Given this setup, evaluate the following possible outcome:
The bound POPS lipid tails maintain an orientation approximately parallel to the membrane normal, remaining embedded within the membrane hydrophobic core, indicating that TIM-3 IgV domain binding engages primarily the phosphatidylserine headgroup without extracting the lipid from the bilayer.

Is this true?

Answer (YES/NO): YES